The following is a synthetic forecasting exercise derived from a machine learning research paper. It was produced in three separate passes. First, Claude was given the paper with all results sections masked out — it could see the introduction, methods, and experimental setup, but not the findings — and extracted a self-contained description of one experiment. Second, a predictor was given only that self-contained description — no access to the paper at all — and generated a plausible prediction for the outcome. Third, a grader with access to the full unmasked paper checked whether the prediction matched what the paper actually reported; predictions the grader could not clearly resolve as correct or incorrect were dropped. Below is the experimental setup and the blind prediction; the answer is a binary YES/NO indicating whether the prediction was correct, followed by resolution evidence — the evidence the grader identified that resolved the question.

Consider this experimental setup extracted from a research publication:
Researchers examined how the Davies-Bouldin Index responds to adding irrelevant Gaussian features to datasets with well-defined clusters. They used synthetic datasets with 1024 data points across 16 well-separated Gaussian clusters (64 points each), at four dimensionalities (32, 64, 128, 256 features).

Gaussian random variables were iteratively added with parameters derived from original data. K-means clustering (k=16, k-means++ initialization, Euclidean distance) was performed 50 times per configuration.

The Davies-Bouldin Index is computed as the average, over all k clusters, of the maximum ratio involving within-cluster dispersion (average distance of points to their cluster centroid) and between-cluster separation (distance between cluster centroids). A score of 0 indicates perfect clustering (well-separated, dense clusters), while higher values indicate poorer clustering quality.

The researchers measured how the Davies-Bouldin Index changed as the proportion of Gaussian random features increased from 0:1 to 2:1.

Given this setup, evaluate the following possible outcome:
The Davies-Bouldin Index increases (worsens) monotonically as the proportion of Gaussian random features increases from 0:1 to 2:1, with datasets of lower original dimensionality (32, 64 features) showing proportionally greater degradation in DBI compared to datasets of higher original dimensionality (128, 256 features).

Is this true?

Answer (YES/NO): NO